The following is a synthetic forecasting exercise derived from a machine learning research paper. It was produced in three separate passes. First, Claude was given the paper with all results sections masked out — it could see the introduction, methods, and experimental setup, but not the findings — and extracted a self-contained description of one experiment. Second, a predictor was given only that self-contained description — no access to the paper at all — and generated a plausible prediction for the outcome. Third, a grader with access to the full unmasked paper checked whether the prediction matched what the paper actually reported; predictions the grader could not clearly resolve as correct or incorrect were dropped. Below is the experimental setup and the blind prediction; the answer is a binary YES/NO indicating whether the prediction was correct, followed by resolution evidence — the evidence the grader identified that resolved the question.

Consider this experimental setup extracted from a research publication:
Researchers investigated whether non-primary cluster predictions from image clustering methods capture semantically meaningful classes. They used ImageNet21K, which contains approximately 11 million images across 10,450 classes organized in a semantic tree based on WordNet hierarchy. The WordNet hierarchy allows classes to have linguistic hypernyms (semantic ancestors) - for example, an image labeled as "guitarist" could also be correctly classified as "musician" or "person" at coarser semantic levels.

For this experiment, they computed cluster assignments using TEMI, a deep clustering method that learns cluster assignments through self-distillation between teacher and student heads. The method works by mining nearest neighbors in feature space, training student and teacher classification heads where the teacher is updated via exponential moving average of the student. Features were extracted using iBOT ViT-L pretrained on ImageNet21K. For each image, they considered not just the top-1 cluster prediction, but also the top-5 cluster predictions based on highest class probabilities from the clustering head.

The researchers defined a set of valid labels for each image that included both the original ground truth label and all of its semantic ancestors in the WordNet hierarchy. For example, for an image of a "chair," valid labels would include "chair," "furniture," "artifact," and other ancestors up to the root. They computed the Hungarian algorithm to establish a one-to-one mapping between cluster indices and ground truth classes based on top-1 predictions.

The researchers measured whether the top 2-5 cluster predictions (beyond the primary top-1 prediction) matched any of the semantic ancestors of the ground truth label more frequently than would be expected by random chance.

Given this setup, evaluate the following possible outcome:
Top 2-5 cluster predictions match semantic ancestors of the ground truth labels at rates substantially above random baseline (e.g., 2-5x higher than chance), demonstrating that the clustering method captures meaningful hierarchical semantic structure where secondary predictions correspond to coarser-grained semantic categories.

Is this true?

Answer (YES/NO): YES